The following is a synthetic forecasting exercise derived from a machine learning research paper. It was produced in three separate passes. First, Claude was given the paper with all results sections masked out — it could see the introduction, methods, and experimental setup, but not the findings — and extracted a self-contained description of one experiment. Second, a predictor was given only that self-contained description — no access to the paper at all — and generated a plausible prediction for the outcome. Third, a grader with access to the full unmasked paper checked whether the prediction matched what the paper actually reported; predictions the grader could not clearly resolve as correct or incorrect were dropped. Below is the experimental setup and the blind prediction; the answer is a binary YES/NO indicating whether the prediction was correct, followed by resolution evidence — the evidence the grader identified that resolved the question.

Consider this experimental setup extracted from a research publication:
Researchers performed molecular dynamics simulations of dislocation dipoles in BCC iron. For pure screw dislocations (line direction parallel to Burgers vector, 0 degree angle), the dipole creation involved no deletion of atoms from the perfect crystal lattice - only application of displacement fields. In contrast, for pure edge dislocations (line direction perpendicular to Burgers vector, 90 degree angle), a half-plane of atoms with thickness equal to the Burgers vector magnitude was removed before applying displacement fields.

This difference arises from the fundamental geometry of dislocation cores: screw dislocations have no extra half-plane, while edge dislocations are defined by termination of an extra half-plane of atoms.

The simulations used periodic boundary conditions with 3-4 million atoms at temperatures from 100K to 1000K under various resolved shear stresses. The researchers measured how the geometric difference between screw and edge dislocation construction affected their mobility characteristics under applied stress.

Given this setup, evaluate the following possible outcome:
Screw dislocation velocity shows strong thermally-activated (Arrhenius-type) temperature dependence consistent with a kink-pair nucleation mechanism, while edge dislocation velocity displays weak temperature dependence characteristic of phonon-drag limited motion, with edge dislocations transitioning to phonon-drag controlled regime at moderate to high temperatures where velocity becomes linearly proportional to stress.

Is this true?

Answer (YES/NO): NO